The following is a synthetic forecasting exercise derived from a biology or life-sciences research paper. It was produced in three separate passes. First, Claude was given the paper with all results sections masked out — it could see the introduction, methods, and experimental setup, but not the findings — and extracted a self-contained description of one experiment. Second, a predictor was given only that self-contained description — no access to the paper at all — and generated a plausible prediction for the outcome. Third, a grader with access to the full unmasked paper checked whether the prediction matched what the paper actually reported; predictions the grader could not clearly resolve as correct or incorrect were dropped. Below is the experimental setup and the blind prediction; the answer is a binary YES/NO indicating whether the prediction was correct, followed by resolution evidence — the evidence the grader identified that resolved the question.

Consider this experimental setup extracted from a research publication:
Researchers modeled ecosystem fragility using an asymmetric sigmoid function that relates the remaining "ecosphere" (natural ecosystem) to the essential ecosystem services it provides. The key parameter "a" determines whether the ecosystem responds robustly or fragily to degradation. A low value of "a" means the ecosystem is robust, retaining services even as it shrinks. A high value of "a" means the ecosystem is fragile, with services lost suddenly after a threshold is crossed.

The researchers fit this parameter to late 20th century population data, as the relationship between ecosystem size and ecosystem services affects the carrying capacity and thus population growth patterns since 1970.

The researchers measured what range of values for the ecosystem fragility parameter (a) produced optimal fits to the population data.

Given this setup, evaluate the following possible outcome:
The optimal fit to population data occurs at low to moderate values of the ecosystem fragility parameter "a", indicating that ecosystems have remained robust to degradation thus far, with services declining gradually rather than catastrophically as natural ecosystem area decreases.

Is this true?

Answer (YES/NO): NO